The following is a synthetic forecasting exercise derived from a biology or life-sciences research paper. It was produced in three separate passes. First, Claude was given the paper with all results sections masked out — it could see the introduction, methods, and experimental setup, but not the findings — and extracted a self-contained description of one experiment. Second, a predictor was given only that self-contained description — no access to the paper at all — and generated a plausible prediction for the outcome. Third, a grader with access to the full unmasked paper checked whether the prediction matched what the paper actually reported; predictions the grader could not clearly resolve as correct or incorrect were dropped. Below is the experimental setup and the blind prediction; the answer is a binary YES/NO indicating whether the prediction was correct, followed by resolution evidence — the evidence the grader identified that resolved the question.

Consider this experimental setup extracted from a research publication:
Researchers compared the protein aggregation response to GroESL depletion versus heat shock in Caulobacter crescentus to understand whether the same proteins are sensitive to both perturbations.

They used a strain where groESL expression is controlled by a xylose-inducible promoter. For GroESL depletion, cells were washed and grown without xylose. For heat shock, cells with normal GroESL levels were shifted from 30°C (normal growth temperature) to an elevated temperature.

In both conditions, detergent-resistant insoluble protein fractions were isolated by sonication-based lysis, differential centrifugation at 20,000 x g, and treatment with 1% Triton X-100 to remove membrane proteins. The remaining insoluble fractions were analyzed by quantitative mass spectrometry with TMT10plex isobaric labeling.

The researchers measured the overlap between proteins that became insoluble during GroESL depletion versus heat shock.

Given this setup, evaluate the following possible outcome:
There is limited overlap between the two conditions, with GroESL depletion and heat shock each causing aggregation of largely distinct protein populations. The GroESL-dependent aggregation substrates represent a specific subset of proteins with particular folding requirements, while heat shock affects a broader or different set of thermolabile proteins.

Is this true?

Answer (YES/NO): YES